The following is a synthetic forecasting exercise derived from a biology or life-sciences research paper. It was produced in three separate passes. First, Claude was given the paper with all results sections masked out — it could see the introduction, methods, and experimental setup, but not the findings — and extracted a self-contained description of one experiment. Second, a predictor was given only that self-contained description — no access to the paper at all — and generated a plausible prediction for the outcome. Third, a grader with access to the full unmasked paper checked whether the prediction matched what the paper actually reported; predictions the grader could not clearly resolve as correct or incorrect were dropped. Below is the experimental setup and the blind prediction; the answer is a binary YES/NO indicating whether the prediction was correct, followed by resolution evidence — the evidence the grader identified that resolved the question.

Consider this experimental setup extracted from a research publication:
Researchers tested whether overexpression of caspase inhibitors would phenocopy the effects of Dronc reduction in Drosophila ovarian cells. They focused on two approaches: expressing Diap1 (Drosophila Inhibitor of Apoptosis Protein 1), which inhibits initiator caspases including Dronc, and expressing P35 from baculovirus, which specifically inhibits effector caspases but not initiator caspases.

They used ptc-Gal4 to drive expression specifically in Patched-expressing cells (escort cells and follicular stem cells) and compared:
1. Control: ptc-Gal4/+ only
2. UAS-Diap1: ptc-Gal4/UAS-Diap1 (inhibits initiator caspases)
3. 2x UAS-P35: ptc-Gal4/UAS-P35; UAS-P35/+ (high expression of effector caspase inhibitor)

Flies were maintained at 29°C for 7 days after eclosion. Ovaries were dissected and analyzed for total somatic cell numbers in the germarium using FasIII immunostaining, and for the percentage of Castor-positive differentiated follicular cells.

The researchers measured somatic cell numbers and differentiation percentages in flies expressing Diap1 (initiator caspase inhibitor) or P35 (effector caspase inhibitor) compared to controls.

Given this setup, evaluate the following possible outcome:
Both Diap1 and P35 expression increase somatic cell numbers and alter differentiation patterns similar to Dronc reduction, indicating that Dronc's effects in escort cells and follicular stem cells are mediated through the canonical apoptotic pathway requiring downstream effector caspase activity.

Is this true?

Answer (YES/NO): NO